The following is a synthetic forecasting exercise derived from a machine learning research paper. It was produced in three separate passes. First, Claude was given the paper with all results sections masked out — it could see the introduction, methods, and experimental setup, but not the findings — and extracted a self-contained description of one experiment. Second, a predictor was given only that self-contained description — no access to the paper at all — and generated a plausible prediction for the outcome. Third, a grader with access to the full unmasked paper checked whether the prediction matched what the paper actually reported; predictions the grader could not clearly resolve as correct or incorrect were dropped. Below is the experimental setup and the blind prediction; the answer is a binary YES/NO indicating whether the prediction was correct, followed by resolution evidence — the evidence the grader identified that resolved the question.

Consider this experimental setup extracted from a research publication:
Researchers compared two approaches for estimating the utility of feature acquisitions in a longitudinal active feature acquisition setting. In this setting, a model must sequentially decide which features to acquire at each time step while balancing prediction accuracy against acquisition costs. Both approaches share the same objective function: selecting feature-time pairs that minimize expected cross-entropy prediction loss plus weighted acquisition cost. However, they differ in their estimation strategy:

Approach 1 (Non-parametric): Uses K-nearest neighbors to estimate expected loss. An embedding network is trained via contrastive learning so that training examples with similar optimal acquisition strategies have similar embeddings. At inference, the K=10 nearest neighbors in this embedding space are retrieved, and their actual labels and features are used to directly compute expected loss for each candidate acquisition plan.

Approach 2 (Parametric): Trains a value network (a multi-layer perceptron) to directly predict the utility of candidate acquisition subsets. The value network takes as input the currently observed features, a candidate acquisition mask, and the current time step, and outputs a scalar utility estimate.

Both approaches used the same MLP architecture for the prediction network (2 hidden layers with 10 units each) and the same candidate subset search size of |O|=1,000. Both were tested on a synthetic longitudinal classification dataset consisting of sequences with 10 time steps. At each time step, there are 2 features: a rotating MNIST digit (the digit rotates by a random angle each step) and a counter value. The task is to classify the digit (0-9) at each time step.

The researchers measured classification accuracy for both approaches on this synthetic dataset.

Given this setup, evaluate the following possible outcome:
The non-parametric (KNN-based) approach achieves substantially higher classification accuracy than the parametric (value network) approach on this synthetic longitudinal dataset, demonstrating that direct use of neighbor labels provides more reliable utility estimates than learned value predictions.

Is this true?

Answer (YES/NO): YES